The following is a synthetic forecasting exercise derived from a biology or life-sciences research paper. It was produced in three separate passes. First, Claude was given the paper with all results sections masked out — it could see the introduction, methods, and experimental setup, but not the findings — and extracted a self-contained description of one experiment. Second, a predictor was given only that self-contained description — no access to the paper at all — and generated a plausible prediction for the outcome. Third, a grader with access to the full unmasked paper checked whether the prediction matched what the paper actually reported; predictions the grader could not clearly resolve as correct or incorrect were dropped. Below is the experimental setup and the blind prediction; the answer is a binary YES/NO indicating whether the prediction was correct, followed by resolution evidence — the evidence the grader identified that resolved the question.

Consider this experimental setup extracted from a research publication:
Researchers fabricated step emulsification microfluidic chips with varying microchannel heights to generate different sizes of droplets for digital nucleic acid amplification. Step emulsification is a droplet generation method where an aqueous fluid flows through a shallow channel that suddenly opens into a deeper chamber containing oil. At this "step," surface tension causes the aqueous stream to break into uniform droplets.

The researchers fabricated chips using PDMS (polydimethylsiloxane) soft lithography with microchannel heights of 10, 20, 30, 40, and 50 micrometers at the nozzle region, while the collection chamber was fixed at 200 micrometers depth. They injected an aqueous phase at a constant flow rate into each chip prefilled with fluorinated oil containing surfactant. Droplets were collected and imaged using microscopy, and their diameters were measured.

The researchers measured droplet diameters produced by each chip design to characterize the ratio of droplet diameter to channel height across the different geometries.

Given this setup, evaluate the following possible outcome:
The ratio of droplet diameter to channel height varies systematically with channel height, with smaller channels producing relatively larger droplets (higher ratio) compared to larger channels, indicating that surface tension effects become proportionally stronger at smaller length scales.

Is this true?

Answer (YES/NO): NO